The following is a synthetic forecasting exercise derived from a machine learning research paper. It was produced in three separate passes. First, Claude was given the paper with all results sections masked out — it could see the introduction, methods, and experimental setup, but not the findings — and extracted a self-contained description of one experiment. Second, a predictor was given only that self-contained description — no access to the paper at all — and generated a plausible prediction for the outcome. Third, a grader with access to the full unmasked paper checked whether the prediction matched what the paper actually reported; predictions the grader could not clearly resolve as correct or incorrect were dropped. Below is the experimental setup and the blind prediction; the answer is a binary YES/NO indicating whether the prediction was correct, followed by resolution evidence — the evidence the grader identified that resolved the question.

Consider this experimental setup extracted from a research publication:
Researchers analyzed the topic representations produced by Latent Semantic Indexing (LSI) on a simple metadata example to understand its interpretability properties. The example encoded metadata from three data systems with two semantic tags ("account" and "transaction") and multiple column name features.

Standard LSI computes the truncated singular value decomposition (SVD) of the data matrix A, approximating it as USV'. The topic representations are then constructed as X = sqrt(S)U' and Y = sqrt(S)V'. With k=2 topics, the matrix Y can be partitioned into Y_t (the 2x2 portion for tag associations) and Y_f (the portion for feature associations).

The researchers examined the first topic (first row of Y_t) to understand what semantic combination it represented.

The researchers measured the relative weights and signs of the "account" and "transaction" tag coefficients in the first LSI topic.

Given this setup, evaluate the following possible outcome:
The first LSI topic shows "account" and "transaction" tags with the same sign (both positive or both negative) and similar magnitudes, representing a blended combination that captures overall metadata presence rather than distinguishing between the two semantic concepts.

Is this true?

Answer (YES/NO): NO